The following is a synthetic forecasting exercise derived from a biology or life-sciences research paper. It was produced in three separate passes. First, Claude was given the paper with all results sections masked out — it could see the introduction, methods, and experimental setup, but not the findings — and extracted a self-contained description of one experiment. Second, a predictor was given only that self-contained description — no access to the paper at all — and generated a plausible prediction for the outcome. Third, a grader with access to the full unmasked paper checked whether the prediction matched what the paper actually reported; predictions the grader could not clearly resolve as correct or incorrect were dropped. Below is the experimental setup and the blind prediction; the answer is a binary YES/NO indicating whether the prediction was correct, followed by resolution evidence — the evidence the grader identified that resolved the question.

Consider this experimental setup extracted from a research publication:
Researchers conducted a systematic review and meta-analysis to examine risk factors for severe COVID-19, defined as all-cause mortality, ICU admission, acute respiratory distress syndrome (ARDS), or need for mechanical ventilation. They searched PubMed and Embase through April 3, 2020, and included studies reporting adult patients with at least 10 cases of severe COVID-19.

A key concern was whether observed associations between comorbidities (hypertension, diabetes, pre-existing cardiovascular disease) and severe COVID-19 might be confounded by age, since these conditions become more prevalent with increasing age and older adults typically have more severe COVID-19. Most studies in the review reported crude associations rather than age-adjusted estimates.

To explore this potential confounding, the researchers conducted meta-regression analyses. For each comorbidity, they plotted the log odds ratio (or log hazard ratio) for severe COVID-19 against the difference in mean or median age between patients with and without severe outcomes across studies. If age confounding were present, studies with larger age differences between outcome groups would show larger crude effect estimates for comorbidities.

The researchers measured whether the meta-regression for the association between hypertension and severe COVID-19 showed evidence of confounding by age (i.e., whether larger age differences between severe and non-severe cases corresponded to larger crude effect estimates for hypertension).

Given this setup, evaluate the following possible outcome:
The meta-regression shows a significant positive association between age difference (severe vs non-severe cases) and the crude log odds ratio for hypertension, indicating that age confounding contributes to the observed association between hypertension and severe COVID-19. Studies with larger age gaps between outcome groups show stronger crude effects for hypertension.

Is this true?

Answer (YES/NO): YES